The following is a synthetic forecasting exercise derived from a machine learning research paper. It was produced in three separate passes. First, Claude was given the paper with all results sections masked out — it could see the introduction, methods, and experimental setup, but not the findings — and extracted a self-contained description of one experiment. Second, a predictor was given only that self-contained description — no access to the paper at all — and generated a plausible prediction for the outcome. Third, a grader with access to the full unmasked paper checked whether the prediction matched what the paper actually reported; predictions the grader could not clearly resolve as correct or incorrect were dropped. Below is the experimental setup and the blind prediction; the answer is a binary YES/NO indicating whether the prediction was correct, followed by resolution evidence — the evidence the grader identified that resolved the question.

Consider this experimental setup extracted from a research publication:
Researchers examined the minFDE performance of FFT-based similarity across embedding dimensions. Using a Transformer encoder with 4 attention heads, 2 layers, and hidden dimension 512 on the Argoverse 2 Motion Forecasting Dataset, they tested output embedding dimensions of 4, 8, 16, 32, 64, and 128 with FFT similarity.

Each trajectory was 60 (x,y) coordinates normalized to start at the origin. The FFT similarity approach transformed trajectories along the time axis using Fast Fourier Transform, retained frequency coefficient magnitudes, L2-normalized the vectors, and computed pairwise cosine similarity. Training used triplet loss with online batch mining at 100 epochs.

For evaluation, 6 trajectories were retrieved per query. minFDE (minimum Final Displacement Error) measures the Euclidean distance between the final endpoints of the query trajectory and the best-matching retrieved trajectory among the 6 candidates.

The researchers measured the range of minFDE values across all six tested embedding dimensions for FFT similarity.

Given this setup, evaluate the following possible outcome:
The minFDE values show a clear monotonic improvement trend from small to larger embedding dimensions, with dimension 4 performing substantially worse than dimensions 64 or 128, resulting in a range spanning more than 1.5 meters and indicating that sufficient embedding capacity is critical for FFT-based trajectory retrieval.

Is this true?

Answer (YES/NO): NO